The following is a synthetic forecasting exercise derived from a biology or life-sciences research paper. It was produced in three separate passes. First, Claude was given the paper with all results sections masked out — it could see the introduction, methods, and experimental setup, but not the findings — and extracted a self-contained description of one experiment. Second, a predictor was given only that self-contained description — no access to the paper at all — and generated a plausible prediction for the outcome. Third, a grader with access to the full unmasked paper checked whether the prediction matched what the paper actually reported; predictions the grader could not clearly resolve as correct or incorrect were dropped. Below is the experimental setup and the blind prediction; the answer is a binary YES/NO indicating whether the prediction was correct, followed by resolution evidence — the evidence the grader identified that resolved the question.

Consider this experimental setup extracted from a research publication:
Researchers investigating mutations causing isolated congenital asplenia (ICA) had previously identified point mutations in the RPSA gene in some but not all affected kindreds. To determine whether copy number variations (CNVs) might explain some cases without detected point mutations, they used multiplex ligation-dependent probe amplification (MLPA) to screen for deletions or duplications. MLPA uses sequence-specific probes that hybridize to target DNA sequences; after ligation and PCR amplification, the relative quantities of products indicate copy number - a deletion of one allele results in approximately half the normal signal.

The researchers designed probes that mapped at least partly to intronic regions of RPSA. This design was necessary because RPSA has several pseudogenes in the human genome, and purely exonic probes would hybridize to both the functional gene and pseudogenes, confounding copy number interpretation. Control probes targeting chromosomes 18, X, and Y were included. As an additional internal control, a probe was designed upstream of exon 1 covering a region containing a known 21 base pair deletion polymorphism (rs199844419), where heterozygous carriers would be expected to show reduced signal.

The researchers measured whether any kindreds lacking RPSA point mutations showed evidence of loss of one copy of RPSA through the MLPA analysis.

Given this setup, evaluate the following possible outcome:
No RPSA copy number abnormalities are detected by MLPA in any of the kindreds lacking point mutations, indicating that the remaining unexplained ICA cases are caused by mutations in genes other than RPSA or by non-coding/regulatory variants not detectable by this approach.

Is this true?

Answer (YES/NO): YES